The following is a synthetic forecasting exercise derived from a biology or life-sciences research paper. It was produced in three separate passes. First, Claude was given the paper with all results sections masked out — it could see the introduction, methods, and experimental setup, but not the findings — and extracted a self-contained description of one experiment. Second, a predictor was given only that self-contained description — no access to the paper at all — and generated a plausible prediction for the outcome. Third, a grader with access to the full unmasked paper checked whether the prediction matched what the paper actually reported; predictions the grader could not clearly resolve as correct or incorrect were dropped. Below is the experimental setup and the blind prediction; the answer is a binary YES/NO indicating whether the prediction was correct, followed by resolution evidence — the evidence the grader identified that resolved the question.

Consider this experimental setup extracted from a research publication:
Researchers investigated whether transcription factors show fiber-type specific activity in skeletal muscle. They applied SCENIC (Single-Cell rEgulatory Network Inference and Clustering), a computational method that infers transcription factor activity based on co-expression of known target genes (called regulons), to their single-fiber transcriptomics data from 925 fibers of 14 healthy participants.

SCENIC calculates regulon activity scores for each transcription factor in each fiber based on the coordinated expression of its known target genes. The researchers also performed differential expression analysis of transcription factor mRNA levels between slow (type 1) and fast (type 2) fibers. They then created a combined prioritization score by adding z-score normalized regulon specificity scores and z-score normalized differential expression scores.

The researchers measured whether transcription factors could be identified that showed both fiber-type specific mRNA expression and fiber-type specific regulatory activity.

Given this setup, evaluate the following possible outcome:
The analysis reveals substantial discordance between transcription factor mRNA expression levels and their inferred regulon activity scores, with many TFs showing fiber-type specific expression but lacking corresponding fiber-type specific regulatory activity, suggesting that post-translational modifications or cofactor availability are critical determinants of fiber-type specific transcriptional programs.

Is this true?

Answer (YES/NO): NO